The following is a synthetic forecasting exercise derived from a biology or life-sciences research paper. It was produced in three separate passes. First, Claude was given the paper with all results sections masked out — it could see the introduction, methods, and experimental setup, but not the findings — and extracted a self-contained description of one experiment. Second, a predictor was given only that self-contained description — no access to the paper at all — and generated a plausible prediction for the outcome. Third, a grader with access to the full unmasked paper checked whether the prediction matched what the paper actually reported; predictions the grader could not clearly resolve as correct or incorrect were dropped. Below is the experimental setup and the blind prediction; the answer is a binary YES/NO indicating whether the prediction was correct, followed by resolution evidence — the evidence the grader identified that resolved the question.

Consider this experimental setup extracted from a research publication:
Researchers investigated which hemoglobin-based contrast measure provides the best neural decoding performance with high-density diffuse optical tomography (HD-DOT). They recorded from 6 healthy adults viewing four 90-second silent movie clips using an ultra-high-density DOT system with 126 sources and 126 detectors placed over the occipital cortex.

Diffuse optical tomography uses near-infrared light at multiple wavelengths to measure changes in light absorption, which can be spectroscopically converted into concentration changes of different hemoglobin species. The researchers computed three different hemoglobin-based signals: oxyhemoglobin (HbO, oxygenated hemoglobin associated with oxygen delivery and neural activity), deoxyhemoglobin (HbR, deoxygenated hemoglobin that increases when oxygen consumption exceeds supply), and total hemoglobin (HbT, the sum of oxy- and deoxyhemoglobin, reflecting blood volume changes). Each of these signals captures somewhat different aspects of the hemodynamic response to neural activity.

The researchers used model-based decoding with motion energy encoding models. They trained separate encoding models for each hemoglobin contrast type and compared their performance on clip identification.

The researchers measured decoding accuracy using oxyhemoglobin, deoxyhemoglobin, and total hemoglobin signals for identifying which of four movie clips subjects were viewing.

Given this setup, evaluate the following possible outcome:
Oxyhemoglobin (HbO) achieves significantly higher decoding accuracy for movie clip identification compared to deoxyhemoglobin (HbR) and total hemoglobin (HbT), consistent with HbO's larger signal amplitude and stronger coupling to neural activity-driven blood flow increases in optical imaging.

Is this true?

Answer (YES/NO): NO